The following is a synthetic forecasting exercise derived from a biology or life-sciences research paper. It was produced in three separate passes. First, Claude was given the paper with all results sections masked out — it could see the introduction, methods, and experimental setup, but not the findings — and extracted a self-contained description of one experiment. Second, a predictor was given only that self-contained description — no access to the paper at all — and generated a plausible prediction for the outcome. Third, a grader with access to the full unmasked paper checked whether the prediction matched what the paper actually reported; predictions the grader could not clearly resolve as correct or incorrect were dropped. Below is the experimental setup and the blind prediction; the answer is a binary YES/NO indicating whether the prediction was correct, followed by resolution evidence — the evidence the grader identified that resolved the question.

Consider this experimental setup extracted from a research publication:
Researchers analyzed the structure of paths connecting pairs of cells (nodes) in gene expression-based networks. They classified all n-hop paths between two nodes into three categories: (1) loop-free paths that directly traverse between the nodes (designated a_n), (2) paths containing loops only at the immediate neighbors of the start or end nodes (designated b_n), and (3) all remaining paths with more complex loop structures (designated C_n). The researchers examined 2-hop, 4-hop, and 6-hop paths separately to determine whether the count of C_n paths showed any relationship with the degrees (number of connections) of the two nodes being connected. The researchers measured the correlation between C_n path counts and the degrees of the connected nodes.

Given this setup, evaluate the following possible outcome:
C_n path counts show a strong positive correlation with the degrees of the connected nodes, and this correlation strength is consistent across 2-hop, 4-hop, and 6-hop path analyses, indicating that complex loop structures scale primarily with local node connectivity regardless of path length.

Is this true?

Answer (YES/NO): NO